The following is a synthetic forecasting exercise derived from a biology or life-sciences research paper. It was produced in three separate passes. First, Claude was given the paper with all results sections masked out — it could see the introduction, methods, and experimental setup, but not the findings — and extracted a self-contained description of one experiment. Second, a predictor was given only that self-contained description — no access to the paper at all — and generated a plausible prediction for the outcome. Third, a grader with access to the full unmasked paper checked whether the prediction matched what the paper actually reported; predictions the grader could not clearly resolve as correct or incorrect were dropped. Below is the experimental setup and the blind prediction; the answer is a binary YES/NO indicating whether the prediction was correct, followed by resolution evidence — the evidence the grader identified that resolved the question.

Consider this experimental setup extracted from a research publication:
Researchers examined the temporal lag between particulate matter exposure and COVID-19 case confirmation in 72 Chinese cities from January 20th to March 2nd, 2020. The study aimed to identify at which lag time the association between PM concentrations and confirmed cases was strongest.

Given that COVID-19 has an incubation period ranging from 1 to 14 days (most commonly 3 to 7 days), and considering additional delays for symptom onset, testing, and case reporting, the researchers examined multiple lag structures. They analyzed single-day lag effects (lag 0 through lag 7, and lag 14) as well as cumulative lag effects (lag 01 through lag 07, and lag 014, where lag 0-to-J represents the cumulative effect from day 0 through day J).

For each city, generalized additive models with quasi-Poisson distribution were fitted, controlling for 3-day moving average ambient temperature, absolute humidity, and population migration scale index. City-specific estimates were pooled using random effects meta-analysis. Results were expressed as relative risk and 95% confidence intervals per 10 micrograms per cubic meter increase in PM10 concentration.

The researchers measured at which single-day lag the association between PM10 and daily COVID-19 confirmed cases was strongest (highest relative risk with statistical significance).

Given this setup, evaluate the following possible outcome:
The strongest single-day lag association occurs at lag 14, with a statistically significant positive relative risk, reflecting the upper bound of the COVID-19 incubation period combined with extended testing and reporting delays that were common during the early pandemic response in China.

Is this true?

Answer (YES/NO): NO